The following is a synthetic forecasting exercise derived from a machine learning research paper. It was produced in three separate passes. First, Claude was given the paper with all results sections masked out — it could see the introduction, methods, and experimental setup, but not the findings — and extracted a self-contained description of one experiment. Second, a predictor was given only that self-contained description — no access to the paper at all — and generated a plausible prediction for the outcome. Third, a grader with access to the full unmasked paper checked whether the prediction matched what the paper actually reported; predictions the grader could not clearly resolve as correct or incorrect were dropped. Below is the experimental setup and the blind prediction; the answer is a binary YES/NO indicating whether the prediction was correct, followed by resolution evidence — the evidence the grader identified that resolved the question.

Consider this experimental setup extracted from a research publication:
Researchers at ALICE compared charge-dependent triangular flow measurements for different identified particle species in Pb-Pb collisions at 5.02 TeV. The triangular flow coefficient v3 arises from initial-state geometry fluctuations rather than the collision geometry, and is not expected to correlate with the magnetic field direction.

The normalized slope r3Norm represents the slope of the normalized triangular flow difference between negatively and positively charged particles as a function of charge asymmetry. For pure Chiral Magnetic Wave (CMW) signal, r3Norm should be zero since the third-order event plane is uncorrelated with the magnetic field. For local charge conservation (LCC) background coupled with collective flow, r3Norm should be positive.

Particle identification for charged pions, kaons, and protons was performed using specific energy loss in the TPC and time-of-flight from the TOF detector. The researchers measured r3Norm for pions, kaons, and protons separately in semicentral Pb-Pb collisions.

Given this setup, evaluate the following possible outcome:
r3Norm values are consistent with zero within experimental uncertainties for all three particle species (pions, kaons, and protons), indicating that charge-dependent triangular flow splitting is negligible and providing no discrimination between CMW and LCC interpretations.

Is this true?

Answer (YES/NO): NO